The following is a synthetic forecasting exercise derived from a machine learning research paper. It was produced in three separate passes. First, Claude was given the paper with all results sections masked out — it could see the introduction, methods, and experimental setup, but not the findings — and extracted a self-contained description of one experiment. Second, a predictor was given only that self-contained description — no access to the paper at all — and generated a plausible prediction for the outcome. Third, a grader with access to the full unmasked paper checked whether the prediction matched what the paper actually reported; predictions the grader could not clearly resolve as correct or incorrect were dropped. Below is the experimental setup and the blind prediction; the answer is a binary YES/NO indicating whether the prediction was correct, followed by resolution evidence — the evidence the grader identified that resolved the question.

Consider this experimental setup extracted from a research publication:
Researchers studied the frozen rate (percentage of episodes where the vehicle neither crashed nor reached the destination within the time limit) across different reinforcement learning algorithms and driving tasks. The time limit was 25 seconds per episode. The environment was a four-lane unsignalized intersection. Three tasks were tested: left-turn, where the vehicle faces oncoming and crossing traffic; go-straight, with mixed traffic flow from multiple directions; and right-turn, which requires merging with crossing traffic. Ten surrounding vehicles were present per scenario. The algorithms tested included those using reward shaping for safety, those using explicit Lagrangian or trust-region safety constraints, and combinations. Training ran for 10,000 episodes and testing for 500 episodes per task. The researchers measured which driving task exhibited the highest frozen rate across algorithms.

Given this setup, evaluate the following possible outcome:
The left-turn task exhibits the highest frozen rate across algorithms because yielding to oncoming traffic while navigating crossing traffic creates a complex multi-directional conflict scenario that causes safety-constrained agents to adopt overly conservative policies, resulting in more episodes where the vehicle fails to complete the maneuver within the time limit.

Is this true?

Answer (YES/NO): YES